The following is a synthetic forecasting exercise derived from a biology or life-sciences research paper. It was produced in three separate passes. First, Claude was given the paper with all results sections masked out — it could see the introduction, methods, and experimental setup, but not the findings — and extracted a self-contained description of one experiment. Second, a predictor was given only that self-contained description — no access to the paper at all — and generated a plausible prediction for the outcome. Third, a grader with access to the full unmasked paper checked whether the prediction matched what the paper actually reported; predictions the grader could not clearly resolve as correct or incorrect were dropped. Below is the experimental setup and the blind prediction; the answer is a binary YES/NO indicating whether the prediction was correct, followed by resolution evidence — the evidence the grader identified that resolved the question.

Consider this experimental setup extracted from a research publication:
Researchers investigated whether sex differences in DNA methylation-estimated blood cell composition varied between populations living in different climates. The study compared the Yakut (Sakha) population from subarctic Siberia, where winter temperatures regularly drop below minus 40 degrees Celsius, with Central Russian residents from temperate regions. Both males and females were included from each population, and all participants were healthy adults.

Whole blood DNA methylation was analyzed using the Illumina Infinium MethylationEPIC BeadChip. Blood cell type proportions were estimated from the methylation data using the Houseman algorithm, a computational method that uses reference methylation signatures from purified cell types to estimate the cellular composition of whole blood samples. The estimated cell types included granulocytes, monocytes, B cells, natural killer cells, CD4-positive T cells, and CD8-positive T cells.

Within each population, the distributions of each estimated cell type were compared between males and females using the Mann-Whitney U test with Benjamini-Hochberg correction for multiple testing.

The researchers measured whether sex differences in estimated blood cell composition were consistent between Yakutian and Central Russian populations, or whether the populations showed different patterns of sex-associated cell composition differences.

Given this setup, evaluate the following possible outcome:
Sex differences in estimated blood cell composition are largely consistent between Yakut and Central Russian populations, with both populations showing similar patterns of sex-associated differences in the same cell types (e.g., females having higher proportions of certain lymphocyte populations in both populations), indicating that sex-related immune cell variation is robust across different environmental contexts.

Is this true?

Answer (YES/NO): NO